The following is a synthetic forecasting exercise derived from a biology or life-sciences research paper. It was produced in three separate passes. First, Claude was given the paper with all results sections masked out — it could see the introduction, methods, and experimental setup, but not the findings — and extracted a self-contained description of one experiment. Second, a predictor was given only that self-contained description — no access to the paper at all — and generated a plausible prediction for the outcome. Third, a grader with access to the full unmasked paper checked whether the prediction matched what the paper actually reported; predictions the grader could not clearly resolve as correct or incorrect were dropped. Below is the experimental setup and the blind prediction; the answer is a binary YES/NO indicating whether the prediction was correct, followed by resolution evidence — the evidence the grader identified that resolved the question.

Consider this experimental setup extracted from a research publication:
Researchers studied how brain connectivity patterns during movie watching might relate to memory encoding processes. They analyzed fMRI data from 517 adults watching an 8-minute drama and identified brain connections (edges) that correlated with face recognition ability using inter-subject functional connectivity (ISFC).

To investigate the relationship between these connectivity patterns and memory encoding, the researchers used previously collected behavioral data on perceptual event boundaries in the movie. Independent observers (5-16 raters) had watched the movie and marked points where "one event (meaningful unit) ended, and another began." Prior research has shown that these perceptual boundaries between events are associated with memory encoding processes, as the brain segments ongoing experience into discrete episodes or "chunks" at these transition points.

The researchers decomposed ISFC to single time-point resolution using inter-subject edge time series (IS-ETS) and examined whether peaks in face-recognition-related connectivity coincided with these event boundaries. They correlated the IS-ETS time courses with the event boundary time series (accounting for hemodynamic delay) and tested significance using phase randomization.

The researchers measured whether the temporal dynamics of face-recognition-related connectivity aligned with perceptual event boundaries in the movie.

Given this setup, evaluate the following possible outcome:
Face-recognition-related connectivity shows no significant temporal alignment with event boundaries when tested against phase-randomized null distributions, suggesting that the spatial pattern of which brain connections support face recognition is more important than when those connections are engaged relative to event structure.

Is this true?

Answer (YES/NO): NO